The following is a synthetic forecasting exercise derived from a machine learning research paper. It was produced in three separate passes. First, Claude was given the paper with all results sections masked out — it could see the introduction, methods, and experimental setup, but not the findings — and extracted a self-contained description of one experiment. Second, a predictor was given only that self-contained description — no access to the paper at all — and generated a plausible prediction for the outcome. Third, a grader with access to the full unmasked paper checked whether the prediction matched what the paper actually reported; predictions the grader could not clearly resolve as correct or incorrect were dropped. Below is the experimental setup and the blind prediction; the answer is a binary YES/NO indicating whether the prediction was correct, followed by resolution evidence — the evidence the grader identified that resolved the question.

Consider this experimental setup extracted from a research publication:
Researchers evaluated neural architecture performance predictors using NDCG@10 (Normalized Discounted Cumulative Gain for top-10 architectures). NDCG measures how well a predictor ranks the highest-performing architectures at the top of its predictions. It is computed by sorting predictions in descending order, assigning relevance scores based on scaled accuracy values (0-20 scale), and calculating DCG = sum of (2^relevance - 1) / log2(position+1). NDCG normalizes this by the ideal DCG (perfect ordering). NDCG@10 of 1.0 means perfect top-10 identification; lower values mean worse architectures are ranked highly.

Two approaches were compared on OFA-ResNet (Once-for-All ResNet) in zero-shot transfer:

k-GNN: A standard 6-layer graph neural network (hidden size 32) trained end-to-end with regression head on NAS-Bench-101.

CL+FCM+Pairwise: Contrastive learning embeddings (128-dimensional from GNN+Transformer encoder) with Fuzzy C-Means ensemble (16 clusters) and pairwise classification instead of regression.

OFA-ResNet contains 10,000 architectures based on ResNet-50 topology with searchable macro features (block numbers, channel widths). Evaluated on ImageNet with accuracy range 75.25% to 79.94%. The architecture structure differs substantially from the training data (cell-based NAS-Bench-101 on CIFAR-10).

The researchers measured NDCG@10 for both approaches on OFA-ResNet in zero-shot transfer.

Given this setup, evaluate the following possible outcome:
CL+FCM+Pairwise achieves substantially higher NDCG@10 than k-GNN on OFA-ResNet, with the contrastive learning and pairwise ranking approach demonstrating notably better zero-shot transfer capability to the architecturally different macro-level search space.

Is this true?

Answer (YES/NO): NO